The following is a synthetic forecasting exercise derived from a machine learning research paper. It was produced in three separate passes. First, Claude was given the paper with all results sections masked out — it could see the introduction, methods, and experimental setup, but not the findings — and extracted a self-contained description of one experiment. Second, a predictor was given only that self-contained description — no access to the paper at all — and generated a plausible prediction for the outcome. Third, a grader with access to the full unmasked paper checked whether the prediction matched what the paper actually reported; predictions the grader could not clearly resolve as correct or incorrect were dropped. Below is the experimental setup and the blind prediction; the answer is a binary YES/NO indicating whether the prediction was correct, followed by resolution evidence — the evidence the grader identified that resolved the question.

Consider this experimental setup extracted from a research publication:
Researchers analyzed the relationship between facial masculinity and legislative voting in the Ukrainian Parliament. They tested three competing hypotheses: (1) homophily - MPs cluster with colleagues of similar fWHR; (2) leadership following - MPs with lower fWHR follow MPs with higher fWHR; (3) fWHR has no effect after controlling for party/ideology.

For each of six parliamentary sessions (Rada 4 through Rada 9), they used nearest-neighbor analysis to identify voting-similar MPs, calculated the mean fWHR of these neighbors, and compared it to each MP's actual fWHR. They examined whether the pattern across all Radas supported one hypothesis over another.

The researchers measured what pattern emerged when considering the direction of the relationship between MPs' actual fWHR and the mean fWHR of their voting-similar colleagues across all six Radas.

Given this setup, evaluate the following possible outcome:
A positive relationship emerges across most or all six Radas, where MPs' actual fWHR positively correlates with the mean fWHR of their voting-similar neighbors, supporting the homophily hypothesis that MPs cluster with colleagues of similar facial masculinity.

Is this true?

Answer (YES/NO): NO